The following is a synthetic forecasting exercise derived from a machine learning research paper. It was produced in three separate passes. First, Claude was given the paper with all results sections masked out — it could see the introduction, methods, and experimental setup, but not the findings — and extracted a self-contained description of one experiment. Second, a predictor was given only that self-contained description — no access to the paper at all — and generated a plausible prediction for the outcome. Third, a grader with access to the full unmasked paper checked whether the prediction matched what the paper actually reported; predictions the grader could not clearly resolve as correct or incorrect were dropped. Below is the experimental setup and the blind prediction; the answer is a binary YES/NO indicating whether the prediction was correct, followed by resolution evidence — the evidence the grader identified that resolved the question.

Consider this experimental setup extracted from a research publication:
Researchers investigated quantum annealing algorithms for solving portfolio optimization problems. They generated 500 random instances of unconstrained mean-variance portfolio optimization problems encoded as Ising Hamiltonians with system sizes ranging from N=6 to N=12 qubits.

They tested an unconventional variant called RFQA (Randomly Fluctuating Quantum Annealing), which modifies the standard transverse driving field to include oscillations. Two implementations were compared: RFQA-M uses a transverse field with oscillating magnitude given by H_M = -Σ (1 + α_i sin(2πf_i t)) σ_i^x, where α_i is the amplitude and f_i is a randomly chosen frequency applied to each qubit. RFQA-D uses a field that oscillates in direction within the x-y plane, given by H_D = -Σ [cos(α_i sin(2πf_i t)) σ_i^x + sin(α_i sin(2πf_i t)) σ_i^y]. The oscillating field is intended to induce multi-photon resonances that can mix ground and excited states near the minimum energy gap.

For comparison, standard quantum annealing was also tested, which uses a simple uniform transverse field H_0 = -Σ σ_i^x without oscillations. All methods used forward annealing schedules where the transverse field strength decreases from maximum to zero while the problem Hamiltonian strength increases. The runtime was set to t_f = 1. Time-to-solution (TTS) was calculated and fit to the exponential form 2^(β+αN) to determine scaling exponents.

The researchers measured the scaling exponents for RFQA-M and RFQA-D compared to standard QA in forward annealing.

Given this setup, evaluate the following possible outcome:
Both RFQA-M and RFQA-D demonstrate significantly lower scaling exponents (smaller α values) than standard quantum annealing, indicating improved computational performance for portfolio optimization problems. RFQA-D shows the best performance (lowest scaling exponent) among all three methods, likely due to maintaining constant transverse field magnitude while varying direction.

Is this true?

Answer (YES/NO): NO